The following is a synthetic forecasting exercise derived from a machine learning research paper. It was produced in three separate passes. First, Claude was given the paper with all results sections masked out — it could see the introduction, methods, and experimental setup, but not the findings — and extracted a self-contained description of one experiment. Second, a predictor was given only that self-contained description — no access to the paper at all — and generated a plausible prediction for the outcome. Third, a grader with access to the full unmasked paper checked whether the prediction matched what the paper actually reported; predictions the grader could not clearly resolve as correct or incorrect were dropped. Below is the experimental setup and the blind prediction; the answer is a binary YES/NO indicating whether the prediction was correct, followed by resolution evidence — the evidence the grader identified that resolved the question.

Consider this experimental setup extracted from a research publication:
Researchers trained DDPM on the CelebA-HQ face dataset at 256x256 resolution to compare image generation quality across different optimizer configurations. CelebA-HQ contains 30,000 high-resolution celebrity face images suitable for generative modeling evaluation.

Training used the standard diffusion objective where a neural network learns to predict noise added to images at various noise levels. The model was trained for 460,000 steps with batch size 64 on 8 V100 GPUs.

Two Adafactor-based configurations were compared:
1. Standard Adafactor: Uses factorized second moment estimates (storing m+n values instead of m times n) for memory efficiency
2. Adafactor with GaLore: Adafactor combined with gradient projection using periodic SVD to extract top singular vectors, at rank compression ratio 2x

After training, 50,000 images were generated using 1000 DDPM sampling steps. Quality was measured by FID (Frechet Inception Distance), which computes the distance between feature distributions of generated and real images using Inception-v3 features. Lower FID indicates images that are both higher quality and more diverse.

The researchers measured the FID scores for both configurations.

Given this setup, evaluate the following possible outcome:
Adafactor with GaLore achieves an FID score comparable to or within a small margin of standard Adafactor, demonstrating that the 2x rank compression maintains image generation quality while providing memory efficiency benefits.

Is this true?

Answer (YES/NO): NO